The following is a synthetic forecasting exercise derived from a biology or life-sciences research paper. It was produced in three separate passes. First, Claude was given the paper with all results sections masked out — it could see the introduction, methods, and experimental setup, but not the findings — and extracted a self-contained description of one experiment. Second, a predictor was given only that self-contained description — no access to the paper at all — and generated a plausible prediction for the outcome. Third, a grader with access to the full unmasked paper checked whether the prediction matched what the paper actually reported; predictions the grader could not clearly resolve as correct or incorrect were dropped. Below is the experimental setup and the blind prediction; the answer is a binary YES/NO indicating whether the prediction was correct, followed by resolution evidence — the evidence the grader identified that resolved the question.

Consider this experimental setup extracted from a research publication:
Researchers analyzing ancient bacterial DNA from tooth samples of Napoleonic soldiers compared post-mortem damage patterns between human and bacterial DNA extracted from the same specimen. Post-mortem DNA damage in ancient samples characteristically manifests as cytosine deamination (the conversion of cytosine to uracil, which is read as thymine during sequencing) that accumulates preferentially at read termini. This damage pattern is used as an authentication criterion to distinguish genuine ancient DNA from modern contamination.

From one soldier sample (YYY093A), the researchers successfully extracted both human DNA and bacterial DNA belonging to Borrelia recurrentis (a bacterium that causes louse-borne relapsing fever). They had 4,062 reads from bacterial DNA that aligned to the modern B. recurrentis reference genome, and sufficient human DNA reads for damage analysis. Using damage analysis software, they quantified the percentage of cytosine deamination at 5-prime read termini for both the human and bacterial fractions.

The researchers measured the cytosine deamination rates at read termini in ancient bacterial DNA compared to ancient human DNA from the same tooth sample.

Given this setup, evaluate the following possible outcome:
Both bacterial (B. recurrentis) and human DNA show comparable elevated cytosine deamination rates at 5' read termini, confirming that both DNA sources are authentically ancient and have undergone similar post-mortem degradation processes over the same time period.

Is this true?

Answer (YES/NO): NO